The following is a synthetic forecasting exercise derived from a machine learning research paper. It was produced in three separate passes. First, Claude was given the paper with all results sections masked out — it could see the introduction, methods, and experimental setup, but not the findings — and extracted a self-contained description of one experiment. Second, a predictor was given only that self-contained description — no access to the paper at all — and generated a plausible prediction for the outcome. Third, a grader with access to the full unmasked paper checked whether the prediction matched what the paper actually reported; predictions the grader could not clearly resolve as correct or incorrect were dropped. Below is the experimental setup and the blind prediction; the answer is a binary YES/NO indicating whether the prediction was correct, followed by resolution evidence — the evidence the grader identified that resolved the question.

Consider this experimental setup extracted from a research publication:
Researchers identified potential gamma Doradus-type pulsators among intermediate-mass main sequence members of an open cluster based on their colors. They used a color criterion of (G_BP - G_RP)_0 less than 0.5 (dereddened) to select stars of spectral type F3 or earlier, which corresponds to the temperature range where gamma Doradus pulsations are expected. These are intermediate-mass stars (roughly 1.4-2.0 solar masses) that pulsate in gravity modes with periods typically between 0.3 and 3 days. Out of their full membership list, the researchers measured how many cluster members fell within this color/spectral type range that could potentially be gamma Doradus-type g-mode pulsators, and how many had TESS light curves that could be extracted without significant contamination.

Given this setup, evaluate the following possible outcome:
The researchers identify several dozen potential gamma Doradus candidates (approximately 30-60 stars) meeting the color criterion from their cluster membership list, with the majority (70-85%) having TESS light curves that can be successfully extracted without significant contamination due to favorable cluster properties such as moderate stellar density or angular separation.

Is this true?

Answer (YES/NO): NO